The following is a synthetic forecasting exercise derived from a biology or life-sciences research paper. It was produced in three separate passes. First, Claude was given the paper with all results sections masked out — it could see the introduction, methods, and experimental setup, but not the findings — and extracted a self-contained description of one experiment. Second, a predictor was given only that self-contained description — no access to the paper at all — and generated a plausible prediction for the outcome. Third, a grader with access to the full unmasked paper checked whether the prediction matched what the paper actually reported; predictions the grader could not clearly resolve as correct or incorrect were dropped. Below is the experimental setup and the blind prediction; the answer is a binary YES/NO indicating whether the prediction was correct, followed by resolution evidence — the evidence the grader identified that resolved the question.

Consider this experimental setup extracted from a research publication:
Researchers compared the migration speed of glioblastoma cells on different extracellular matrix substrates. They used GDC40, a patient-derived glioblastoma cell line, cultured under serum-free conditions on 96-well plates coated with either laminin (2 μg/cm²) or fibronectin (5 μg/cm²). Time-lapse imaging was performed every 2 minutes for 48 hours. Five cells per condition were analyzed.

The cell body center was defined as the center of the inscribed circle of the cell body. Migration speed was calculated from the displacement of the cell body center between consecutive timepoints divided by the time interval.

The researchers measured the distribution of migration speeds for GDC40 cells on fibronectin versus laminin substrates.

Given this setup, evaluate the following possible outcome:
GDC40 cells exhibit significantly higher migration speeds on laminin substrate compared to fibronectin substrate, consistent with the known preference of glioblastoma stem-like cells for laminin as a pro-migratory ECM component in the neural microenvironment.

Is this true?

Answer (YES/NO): YES